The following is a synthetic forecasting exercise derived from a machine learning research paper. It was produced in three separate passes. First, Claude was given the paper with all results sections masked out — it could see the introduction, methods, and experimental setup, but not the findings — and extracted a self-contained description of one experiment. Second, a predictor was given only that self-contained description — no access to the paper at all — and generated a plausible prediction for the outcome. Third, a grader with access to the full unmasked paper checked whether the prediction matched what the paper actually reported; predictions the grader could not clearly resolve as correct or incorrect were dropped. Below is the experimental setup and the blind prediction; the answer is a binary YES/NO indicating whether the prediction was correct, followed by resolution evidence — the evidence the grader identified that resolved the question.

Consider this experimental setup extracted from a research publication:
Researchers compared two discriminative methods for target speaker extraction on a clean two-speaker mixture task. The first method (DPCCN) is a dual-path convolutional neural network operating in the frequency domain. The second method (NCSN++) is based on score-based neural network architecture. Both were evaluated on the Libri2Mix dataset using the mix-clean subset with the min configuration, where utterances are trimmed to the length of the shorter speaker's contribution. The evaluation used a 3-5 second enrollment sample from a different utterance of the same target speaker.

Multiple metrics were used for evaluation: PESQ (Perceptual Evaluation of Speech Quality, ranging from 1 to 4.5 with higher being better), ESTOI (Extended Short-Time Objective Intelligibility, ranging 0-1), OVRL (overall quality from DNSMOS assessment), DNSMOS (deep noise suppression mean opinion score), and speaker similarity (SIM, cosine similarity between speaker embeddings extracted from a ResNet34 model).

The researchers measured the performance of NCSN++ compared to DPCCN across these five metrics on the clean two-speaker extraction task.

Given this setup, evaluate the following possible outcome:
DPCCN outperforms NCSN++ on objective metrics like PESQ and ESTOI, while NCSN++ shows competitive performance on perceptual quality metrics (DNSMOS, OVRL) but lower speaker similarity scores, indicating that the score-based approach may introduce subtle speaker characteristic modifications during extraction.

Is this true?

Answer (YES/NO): NO